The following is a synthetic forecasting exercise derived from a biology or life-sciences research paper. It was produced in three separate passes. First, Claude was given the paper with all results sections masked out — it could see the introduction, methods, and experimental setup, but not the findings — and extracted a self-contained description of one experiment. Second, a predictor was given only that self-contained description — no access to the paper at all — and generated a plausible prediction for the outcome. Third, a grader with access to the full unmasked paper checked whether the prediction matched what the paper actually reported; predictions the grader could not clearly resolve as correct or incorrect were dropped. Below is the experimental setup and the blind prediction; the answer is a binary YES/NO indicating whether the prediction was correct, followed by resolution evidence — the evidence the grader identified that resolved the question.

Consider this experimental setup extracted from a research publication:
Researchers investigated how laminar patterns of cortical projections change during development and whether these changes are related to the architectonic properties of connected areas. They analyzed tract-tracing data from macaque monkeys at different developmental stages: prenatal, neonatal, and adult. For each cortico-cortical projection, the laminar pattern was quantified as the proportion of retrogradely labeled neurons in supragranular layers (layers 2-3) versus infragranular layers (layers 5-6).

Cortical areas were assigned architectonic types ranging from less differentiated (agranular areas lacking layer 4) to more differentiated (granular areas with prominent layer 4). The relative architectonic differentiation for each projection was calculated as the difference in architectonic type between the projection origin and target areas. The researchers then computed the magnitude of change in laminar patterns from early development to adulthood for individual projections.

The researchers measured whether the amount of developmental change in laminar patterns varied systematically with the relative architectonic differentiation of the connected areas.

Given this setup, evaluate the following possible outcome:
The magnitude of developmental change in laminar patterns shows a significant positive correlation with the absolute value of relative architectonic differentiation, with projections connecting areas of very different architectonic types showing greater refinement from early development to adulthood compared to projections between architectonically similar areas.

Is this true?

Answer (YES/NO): NO